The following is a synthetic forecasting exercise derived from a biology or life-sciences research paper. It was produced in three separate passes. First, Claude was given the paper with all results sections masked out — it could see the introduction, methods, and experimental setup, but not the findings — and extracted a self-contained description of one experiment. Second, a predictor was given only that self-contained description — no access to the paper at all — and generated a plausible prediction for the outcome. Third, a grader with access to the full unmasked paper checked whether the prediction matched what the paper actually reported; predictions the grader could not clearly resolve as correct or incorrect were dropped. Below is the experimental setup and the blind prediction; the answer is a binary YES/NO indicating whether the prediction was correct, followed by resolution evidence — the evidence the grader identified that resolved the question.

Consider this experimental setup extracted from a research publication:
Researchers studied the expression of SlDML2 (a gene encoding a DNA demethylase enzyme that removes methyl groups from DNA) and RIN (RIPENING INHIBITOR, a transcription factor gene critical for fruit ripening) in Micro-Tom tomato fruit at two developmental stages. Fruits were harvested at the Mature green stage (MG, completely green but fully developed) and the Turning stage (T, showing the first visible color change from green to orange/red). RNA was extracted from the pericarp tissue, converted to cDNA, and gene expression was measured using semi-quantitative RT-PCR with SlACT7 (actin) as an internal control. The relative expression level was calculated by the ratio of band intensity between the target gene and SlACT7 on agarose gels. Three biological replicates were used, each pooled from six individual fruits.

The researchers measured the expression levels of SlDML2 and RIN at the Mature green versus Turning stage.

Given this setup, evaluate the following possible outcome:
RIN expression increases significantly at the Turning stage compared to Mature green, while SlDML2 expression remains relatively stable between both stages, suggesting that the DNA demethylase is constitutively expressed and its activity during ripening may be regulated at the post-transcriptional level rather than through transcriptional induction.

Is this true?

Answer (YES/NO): NO